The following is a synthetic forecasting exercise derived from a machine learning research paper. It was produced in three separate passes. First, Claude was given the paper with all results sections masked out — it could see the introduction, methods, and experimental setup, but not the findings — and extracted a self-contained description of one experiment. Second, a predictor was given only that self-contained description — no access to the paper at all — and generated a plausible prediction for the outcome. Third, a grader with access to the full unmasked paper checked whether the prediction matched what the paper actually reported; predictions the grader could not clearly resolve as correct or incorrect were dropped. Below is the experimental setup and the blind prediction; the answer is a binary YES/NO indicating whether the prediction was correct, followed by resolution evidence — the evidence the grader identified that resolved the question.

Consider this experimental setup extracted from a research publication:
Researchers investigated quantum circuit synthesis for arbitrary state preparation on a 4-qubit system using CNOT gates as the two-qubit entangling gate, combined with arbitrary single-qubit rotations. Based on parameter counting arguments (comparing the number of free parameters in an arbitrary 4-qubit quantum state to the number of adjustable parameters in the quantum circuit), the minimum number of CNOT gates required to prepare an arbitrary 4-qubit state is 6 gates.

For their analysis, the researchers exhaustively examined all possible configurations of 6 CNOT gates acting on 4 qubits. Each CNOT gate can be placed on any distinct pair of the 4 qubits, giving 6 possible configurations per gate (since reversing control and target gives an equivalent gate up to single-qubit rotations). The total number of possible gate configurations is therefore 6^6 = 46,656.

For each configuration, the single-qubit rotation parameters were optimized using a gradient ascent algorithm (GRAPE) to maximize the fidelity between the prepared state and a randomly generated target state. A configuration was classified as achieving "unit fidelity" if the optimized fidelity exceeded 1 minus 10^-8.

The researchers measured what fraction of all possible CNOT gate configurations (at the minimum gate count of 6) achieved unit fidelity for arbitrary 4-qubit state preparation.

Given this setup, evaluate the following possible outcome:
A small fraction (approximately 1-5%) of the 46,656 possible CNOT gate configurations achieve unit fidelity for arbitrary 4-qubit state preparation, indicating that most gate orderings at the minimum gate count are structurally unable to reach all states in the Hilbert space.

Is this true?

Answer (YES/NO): NO